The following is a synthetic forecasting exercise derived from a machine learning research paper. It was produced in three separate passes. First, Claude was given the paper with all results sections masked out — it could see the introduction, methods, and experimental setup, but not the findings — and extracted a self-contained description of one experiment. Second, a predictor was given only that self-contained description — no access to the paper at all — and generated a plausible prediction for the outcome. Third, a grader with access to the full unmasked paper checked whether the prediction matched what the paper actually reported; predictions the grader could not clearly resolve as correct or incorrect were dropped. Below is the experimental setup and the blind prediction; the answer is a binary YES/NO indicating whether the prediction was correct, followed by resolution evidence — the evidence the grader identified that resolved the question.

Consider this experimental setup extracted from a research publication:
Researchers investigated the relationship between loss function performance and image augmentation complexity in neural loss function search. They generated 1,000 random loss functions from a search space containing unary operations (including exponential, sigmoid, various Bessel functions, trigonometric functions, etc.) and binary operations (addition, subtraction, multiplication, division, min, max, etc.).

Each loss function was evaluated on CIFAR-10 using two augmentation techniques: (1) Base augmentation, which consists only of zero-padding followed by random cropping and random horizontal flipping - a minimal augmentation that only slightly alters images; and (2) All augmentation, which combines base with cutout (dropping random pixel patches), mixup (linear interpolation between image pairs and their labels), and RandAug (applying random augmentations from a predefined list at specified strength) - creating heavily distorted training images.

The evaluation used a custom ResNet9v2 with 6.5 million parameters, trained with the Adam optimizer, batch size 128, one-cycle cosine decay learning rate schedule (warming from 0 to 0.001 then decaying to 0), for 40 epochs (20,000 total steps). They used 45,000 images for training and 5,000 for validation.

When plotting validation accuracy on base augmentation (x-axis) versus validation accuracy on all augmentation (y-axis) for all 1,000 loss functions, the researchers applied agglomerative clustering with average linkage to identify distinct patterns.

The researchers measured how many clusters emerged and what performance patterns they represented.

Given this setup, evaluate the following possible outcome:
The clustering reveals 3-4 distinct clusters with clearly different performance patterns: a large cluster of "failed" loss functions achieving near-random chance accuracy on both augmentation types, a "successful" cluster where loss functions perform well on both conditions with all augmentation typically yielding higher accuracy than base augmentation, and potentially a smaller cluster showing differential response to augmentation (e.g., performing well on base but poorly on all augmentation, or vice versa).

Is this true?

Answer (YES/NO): NO